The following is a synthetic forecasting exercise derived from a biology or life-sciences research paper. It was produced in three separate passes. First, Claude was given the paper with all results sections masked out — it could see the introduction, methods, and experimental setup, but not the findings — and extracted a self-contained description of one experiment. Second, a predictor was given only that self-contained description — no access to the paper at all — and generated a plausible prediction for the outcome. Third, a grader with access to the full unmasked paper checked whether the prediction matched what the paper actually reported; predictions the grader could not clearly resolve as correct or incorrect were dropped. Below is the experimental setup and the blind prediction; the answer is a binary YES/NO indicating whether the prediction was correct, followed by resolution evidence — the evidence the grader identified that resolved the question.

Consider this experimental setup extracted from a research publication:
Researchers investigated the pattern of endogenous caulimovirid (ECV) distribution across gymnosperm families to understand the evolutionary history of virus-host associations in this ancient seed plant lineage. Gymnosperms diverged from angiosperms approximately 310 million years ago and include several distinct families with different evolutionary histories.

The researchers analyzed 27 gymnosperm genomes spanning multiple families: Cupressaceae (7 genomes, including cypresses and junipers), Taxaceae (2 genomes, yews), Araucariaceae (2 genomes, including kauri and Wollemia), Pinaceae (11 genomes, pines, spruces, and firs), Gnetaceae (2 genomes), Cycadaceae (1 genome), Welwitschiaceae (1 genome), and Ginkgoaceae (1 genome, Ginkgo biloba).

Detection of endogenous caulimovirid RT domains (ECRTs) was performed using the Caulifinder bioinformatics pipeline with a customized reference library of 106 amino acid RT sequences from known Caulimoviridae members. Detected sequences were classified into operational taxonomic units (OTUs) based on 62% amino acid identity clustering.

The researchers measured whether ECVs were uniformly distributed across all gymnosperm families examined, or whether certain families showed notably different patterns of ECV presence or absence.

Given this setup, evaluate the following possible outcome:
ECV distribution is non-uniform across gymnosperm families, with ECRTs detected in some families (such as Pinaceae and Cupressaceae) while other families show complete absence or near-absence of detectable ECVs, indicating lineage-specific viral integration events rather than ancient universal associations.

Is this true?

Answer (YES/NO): NO